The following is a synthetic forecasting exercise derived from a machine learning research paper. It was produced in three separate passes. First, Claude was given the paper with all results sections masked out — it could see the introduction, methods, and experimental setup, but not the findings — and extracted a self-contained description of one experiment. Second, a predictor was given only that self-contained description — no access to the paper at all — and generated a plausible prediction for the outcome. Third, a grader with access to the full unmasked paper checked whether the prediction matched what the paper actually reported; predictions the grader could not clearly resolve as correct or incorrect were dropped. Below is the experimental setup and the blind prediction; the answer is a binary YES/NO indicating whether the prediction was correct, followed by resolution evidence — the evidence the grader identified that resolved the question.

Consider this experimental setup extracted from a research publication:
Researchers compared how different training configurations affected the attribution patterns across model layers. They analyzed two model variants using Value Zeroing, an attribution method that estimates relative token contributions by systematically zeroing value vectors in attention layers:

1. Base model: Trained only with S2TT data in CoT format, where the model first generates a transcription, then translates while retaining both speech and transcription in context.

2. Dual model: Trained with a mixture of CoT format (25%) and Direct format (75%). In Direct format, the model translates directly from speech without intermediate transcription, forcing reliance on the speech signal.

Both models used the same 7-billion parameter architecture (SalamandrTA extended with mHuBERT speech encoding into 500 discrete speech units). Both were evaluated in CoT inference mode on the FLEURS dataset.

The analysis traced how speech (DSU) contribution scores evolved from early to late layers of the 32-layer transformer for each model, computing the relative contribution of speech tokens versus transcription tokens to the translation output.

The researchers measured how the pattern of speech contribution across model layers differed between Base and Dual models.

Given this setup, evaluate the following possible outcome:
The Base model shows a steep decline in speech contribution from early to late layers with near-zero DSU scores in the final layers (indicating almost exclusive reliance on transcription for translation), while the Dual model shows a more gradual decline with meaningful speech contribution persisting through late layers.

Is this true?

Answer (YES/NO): NO